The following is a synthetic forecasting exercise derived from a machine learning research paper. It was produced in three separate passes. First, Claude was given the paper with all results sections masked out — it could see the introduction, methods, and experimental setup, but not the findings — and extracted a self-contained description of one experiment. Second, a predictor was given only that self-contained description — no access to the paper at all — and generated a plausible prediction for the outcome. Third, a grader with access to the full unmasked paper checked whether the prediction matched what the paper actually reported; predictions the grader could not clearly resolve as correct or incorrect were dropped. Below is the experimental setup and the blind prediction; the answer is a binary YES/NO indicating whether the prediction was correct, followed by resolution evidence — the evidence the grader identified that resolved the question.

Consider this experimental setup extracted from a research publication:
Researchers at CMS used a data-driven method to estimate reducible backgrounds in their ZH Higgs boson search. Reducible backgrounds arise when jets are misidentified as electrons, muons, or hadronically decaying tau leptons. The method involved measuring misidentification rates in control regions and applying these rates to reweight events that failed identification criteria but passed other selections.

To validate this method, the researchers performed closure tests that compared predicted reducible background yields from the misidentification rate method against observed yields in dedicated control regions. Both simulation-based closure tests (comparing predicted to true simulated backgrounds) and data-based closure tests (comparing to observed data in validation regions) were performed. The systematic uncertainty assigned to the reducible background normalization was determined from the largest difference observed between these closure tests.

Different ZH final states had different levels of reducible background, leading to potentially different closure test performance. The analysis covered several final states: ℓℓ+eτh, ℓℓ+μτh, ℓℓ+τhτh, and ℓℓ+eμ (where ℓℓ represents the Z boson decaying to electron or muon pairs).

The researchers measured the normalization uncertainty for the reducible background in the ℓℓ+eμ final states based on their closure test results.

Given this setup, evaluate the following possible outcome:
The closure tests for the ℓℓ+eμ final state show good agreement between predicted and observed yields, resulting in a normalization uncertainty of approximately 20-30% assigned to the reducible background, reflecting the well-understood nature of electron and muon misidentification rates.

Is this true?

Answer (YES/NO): NO